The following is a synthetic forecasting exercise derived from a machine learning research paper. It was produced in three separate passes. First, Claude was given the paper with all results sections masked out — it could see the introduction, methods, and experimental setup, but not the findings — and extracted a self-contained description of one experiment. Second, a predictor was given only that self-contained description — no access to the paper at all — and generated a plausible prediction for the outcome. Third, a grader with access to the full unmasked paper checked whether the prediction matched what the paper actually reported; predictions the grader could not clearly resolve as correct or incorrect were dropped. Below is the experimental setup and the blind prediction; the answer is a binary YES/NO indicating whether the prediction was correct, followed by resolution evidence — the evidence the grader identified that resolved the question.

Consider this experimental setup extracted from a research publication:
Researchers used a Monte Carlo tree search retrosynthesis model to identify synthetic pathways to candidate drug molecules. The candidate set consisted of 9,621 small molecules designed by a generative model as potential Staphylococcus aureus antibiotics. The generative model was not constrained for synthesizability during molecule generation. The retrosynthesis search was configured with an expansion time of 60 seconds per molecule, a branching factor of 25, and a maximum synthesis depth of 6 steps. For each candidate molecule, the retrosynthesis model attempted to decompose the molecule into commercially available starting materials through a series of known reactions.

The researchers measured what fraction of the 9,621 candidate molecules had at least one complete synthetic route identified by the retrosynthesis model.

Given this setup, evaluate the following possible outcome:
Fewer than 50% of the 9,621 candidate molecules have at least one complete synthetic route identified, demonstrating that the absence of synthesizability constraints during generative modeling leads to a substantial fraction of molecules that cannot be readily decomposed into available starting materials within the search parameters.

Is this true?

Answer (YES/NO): YES